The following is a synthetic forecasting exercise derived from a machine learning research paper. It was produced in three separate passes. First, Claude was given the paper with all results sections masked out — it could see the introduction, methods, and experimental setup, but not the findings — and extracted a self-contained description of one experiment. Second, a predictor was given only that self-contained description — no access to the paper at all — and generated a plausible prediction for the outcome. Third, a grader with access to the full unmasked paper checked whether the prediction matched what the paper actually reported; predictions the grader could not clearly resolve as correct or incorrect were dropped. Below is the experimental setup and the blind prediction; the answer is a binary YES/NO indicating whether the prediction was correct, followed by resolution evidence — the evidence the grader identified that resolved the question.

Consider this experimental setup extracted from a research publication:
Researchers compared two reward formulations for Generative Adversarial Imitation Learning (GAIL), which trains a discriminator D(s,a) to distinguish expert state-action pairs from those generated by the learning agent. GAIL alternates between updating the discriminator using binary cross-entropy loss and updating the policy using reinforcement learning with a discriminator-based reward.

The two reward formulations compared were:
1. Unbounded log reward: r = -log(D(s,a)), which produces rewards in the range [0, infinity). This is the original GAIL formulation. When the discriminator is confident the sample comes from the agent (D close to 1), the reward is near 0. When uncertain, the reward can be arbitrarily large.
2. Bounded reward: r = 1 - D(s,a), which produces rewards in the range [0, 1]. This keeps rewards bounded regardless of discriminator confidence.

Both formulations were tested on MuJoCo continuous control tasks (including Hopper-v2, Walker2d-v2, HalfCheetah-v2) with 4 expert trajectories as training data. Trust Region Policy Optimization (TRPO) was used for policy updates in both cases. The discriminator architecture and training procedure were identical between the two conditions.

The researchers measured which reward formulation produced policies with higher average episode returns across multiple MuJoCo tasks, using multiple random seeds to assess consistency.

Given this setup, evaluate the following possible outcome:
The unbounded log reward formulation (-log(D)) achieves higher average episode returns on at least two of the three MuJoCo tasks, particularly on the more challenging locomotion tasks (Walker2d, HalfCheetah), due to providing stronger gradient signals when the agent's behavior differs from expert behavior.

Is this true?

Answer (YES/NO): NO